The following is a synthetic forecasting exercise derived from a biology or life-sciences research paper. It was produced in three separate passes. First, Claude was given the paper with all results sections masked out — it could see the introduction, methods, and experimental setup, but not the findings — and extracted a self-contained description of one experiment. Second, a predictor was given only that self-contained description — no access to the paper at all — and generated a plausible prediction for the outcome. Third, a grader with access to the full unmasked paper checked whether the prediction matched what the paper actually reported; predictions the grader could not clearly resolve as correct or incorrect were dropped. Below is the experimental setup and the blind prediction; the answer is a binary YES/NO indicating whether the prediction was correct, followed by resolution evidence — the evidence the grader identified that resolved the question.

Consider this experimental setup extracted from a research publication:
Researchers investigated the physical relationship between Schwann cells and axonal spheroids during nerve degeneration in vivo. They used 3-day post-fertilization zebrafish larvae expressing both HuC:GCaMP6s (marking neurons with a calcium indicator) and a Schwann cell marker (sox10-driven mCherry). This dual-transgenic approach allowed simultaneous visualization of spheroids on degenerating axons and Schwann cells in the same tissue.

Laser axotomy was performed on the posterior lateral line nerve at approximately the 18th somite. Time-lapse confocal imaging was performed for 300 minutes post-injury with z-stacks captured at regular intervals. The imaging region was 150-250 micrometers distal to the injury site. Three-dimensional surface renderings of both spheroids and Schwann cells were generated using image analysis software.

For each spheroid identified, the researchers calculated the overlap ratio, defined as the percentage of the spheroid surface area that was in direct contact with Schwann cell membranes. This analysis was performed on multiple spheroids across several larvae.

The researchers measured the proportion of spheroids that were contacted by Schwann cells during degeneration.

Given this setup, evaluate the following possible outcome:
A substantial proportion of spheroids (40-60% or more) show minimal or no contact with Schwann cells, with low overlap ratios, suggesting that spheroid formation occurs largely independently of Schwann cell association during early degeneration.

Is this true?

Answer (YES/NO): NO